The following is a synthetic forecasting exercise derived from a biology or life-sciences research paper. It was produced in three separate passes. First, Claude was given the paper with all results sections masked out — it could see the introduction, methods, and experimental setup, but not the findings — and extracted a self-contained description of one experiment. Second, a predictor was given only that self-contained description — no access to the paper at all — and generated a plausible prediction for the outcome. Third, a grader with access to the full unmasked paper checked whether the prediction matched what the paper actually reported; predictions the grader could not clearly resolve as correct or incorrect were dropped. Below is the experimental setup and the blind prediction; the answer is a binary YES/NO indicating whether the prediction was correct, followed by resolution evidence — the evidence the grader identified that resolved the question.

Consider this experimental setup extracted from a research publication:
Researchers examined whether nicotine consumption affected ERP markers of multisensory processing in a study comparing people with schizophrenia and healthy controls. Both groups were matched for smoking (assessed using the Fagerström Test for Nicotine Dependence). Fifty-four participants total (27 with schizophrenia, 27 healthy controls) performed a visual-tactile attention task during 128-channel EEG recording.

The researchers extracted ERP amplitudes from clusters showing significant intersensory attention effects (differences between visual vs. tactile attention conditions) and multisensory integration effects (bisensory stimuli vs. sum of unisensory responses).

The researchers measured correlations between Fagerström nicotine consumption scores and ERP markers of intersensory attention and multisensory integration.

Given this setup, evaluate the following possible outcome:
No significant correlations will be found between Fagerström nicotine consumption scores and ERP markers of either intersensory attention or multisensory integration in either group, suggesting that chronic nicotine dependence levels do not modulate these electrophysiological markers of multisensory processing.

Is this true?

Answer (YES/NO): YES